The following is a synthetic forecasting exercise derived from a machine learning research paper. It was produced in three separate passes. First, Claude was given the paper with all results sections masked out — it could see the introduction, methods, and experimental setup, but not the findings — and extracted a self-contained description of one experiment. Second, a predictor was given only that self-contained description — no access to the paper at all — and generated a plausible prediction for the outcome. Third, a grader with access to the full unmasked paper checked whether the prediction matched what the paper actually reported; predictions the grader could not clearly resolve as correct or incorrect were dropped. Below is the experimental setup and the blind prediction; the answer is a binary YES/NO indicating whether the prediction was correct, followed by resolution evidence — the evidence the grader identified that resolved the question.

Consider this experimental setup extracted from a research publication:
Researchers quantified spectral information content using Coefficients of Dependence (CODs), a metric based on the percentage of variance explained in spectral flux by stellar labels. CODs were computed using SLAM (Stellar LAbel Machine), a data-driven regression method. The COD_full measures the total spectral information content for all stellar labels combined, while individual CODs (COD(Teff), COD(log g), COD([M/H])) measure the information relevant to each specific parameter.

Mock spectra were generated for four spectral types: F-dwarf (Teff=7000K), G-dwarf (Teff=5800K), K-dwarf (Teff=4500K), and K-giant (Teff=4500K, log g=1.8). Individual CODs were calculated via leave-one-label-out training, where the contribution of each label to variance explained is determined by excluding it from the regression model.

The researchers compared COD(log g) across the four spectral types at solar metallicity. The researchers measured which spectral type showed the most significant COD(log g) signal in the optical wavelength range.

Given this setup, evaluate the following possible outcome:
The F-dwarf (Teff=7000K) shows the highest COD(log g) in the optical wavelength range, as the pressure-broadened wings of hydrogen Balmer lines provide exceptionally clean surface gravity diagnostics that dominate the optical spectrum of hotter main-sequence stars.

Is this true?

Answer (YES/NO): NO